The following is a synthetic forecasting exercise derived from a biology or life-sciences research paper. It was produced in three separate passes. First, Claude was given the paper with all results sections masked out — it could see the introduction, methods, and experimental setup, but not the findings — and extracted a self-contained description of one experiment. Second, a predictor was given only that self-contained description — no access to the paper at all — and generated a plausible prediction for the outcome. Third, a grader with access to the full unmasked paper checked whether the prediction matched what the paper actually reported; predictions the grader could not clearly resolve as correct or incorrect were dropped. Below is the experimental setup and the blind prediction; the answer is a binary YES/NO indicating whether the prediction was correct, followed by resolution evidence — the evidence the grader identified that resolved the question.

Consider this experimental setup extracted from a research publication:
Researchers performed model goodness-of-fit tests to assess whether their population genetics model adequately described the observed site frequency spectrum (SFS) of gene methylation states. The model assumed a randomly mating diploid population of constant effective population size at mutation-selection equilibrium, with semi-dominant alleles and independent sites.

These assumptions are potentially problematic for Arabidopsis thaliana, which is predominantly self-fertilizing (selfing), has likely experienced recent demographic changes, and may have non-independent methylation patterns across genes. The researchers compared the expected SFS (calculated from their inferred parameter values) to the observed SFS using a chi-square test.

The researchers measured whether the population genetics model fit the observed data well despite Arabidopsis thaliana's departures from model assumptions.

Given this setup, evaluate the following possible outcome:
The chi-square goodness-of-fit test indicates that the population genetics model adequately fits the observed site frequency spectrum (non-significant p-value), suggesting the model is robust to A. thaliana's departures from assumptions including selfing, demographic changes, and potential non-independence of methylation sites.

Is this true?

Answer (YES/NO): YES